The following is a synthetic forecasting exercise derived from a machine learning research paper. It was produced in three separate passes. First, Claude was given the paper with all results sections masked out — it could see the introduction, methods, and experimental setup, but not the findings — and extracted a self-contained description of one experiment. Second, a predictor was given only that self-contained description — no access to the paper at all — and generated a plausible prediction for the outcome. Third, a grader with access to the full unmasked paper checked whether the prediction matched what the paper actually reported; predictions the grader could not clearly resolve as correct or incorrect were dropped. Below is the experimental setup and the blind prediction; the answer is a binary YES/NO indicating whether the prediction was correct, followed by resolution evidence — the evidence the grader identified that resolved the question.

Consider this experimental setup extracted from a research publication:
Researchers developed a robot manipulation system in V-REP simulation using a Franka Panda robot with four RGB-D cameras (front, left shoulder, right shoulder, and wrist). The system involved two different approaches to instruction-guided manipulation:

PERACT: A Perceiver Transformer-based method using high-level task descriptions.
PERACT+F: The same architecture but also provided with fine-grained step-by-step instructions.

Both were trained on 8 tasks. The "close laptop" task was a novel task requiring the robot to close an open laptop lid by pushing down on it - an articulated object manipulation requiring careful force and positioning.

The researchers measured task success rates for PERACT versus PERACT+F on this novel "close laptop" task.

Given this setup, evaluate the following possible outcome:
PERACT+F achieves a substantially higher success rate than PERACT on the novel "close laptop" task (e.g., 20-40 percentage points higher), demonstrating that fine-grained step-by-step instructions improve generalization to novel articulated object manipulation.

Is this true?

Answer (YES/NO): NO